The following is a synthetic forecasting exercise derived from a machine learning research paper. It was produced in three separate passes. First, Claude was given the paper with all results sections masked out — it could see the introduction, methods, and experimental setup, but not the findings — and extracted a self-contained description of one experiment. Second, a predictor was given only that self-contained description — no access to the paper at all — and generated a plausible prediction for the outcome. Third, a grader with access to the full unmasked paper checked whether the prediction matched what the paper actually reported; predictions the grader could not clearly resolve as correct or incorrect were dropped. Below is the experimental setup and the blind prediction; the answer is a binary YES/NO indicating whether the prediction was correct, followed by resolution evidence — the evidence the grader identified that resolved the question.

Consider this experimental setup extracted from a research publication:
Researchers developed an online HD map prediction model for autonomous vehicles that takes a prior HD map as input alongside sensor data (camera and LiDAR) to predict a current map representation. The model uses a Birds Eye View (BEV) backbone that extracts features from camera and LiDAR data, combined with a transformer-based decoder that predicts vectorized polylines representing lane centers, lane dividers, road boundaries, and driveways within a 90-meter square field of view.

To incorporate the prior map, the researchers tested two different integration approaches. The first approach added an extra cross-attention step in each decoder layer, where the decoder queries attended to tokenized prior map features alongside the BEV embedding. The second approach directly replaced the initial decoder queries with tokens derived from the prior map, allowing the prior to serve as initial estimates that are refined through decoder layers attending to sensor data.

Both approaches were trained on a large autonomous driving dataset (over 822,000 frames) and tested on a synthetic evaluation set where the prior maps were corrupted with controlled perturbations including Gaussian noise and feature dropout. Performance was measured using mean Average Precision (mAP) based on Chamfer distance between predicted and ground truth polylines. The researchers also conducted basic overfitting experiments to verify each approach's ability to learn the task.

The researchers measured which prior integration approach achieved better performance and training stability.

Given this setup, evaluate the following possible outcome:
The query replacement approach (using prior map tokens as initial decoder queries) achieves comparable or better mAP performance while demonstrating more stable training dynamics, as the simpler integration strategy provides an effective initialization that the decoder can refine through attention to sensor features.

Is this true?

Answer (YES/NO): YES